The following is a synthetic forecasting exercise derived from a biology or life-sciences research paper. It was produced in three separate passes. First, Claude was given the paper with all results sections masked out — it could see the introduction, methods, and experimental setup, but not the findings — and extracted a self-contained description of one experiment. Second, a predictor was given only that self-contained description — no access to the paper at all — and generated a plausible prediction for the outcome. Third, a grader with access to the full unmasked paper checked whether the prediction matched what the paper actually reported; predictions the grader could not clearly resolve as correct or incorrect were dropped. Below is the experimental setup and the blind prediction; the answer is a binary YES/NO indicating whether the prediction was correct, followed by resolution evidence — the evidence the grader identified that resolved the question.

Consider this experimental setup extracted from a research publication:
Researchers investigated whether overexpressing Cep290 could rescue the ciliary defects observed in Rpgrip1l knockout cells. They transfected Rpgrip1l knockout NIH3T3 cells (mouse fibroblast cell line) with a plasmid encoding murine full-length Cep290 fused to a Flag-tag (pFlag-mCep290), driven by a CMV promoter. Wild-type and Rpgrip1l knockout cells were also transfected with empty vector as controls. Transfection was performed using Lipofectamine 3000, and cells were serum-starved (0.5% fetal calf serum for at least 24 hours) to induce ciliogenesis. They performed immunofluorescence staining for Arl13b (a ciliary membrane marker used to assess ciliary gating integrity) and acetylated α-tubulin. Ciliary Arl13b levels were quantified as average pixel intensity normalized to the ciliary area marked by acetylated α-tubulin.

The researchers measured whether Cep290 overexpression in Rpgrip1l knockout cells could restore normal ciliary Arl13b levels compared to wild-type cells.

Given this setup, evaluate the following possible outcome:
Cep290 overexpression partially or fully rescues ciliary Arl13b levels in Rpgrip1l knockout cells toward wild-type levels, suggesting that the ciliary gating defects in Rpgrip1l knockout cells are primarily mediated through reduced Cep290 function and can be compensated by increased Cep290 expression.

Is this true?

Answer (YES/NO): YES